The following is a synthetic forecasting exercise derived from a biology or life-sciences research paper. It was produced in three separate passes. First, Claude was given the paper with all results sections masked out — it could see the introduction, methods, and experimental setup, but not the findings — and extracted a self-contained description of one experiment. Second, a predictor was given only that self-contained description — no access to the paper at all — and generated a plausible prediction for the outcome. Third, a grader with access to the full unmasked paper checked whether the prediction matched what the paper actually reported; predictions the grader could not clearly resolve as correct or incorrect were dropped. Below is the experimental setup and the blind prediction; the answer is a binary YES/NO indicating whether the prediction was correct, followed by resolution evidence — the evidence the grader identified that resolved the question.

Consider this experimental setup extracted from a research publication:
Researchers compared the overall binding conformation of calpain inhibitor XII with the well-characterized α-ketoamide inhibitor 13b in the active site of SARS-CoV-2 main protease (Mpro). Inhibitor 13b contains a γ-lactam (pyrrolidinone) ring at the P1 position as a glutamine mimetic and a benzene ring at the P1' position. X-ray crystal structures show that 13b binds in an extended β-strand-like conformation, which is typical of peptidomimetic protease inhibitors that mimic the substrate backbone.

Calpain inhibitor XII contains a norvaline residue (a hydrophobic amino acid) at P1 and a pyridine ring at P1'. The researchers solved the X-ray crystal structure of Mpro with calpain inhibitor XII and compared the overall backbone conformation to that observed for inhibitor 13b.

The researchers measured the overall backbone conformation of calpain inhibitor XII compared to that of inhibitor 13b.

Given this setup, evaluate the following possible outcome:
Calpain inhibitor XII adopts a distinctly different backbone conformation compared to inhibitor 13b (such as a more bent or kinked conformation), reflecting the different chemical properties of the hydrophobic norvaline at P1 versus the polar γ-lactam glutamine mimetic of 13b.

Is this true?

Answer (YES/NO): YES